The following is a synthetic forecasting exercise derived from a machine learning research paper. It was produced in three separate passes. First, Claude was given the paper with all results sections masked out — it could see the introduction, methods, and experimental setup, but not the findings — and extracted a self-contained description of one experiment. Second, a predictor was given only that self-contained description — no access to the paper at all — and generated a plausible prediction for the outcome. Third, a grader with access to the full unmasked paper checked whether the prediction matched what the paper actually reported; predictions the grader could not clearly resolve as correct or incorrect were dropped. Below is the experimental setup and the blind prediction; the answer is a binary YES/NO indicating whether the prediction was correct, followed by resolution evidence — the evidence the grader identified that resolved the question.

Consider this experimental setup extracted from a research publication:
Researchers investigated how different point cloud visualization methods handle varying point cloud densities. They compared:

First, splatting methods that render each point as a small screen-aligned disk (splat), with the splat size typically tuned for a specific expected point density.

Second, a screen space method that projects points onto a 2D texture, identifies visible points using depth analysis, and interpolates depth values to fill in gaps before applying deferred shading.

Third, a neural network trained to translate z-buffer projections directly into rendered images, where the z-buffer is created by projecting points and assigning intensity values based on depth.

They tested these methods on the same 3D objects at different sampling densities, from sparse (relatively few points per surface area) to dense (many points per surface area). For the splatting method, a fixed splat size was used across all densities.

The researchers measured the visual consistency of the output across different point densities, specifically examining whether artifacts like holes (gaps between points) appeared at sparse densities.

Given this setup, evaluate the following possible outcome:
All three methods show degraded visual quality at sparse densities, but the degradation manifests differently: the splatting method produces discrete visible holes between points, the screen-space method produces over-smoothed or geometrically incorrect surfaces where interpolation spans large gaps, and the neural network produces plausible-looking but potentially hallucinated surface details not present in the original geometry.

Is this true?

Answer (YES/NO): NO